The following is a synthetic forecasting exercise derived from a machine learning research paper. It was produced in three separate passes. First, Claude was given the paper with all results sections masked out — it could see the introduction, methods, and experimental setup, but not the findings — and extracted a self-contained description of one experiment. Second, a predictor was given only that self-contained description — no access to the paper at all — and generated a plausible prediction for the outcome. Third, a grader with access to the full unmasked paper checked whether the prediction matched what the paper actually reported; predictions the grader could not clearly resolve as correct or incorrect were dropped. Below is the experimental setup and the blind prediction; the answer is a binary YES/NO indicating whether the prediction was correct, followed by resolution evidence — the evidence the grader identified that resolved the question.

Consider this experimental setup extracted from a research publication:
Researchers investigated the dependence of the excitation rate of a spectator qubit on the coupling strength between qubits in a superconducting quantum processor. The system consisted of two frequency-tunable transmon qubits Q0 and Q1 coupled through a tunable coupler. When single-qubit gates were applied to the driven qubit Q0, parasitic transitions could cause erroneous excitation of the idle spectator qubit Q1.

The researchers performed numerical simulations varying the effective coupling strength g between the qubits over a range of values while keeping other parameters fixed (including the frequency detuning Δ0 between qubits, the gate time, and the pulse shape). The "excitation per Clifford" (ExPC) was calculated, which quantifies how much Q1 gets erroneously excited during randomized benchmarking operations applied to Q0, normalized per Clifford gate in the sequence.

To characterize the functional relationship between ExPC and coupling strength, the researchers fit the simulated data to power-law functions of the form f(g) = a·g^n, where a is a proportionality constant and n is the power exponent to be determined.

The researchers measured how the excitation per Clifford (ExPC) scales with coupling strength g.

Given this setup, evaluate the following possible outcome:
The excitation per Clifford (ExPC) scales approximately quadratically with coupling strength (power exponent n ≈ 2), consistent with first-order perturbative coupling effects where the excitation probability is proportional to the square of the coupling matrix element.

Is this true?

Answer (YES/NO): YES